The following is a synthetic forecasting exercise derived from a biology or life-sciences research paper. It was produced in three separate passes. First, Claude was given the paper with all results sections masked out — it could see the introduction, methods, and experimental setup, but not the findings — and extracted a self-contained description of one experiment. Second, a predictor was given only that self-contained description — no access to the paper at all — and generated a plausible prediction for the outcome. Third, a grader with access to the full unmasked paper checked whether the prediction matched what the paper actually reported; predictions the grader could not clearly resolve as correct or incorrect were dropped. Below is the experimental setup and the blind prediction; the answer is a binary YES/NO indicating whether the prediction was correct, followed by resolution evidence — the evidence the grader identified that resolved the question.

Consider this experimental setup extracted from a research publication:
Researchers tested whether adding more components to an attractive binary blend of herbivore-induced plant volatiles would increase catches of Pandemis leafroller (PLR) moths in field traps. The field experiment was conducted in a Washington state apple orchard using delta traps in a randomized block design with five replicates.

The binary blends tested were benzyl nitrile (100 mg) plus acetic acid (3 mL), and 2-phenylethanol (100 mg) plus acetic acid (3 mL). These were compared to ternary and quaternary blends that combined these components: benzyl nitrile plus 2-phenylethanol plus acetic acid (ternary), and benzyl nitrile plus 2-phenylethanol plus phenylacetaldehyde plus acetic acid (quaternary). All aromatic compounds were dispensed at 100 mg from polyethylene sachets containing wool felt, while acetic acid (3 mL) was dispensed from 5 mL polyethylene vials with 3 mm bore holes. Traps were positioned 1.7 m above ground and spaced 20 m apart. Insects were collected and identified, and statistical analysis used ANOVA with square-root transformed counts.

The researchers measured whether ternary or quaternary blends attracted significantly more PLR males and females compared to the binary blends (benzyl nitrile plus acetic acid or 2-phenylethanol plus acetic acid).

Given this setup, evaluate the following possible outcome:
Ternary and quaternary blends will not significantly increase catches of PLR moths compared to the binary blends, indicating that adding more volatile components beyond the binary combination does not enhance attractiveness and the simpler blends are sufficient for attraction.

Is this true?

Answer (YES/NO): YES